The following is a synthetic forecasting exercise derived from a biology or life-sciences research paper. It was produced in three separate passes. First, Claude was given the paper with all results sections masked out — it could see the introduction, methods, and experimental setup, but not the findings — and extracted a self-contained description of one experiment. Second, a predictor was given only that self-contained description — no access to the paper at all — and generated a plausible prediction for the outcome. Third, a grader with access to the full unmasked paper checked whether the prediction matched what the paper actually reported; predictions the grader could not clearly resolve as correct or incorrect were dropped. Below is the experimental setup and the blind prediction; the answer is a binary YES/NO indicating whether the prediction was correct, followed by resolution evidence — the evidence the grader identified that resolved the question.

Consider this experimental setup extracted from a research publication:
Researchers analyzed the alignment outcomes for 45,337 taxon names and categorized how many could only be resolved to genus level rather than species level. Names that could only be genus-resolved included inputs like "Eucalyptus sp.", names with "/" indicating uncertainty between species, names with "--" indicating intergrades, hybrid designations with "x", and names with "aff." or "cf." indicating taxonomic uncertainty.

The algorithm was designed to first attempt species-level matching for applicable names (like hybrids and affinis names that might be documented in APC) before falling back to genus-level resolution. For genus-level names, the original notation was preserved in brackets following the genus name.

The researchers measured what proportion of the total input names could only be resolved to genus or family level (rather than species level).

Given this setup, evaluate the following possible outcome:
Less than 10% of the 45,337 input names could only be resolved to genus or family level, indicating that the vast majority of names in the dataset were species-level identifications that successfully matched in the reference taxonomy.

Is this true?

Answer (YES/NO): YES